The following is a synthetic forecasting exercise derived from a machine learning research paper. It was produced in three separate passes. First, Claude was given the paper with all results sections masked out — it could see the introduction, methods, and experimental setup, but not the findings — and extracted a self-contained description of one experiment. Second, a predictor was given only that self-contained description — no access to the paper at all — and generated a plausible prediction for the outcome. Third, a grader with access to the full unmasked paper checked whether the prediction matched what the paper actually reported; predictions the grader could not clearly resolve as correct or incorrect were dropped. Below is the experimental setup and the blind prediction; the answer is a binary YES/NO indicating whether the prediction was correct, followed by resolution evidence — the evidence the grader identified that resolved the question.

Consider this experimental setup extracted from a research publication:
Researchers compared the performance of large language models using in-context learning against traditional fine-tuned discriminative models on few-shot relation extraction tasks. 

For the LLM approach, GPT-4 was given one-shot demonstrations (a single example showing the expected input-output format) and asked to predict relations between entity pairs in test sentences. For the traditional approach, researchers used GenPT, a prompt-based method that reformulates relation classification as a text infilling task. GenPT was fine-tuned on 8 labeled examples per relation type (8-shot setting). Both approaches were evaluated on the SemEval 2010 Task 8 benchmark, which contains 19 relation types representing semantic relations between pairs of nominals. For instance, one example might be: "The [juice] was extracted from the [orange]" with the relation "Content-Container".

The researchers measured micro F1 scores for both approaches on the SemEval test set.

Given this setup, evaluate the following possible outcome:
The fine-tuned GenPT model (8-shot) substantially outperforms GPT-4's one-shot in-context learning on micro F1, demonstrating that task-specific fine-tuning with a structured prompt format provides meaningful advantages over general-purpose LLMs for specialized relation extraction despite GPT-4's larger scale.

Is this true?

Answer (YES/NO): YES